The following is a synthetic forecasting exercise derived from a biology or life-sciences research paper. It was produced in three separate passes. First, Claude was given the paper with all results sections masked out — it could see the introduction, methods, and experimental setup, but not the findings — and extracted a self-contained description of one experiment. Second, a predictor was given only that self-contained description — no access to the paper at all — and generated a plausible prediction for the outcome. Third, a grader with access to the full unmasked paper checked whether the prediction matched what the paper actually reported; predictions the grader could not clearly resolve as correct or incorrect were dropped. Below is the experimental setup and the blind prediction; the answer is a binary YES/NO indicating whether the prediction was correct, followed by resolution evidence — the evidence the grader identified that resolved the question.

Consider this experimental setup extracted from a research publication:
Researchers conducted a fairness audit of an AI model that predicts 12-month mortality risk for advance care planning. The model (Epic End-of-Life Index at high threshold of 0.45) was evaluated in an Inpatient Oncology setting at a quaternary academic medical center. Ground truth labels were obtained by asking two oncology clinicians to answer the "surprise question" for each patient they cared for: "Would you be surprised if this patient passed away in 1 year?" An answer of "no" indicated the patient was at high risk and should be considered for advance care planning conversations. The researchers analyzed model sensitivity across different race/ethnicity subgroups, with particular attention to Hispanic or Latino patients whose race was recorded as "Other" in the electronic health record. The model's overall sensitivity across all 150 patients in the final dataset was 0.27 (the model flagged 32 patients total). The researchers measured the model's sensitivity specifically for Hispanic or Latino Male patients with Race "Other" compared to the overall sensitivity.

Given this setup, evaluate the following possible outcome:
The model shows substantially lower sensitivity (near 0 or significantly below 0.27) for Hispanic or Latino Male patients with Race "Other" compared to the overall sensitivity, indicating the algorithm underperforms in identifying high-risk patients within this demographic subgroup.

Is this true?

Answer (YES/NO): YES